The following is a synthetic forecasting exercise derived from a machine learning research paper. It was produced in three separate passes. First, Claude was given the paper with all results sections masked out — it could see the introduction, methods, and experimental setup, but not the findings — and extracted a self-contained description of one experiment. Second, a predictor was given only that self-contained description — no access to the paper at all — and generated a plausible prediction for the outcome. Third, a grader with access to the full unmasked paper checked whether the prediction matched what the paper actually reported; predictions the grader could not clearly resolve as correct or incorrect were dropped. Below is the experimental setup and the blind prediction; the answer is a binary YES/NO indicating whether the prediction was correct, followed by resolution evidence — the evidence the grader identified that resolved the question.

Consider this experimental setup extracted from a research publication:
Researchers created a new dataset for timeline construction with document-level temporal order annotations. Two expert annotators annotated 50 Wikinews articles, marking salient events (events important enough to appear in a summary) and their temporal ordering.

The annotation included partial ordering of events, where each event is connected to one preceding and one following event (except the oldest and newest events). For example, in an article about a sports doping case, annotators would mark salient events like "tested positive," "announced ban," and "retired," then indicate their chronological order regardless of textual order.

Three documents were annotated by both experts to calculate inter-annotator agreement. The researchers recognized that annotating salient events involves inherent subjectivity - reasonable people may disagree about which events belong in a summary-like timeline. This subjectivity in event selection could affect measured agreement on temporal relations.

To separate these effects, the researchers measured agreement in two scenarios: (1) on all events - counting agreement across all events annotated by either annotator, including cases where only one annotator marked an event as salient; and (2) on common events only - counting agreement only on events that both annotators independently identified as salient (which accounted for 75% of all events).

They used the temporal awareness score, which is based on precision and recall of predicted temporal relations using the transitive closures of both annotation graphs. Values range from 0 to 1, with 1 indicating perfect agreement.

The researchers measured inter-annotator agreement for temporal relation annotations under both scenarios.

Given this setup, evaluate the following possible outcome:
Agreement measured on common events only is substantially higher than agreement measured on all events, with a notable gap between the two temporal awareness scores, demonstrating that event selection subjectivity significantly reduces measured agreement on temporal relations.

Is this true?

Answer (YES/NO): YES